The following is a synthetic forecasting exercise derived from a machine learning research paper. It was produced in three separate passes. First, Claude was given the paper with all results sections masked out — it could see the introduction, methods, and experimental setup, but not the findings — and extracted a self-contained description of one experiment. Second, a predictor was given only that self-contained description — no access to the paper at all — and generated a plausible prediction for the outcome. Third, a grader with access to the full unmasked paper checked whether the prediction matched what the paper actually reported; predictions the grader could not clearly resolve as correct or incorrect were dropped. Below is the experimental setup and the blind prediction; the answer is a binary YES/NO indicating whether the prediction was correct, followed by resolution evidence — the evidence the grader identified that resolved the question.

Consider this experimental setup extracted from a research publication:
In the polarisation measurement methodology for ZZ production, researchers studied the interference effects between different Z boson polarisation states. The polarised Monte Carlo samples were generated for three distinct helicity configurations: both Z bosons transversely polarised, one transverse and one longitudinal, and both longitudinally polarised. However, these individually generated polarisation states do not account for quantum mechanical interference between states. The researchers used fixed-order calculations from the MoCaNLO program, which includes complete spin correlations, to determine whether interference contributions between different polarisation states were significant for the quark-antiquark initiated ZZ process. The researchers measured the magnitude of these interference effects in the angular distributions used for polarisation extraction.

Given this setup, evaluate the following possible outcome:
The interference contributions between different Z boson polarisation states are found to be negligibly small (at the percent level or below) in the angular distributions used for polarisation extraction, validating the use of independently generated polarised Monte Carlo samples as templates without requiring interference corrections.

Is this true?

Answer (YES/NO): NO